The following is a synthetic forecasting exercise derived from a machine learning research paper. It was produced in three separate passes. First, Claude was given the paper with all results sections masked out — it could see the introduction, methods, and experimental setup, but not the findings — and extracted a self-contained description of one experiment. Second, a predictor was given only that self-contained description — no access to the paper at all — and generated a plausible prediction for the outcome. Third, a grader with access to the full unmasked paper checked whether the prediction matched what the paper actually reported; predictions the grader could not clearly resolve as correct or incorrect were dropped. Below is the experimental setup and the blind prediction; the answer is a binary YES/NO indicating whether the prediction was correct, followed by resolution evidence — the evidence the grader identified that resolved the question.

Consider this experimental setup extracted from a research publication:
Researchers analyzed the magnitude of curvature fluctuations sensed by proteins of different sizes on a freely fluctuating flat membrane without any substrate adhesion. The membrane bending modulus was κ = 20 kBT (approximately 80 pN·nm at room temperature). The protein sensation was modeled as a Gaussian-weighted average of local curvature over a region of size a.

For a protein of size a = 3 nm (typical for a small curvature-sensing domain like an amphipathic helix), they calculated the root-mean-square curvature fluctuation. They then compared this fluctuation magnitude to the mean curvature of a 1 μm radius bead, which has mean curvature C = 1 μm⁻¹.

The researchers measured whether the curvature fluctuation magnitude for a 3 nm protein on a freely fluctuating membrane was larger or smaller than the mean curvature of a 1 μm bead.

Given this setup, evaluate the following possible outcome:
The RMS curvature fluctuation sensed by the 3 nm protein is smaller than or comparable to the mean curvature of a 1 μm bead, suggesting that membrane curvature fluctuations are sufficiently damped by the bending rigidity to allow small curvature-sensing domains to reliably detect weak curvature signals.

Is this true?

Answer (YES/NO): NO